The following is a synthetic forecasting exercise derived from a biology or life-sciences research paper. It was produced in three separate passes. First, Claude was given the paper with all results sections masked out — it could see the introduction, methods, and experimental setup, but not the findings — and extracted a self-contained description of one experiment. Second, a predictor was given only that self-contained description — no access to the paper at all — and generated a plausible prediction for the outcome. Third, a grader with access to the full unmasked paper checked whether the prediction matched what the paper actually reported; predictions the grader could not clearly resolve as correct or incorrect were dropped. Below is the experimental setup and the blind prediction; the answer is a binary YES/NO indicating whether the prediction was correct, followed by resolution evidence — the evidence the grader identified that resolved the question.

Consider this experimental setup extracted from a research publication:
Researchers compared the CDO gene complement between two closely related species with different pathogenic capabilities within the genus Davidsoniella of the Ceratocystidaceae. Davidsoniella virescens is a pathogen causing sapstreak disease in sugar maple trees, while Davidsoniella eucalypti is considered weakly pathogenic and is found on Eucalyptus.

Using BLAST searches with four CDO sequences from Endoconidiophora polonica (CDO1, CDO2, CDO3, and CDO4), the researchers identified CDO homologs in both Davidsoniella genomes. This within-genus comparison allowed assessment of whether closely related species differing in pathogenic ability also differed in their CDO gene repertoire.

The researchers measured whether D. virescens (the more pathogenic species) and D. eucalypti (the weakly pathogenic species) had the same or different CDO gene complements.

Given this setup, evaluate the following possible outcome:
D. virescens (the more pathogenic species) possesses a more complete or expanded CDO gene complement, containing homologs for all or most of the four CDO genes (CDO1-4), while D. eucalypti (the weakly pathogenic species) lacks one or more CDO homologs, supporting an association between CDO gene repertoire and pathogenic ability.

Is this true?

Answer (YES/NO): NO